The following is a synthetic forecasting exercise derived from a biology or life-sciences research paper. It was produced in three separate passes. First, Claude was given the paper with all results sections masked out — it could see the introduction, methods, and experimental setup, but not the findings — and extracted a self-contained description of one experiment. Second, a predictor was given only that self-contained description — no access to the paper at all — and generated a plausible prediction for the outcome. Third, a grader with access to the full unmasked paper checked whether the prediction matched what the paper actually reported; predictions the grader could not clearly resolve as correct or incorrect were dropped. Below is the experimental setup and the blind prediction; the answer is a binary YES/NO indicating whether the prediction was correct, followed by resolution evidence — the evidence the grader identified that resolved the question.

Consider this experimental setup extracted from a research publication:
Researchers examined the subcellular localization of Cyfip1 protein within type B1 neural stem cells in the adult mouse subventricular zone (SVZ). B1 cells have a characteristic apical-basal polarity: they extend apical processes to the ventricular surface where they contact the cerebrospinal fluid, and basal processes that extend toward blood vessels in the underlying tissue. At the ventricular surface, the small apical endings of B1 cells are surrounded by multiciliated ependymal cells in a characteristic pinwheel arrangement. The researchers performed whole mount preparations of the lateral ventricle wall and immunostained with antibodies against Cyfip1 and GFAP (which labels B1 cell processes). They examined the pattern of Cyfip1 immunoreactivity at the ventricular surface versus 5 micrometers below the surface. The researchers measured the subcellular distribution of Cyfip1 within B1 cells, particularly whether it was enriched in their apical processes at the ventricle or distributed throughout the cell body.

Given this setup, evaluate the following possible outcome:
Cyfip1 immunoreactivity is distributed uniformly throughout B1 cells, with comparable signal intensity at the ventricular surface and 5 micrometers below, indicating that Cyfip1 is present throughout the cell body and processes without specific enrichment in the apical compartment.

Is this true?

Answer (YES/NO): NO